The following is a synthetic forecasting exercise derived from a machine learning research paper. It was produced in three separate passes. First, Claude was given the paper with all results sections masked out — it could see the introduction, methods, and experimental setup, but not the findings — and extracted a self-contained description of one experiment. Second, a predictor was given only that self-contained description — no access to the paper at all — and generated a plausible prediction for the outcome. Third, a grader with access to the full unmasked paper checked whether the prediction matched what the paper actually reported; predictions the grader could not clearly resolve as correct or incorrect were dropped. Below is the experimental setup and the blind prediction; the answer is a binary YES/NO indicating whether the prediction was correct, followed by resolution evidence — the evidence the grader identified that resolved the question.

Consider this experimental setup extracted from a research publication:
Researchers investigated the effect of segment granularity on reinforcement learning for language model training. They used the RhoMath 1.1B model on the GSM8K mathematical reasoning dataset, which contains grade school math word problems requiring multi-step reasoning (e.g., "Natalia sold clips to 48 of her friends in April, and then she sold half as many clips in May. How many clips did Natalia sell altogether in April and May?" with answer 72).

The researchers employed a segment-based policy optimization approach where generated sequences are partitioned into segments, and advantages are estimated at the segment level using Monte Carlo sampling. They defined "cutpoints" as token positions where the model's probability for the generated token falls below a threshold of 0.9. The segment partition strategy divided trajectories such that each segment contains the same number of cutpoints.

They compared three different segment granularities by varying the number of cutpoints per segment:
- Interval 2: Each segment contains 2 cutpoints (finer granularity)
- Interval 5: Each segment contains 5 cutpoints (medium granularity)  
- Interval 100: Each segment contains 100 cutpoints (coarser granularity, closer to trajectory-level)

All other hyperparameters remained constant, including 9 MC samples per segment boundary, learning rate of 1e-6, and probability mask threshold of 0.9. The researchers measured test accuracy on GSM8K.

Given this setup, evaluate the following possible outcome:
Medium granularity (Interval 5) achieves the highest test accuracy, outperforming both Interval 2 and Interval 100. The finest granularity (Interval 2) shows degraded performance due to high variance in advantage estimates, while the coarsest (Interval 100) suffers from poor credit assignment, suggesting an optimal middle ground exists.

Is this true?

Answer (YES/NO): NO